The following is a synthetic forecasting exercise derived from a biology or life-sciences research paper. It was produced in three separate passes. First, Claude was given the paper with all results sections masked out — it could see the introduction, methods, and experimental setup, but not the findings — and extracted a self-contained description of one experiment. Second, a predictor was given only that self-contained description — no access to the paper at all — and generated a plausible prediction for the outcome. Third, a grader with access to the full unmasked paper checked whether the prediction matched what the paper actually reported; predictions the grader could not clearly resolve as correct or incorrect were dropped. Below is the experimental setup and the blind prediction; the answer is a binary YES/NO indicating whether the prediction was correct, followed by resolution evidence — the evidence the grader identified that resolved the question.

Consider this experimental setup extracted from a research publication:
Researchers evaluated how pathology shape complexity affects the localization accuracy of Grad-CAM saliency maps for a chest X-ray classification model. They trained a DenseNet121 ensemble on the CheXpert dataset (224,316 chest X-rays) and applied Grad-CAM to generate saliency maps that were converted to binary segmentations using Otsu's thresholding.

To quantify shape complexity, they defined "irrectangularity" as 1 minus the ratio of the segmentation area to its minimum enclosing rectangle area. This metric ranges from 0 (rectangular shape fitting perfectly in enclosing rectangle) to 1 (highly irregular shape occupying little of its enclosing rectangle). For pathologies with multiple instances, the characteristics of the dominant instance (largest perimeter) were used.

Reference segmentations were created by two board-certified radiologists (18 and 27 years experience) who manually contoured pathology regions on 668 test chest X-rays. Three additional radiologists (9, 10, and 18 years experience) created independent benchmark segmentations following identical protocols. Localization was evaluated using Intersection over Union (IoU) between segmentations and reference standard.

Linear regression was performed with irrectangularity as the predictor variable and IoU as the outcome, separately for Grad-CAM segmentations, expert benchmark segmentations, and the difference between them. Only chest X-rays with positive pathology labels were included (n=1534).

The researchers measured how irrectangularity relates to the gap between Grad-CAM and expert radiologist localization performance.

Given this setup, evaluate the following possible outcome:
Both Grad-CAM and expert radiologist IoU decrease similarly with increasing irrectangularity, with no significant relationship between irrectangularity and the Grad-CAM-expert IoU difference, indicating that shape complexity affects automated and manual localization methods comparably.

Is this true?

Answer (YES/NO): NO